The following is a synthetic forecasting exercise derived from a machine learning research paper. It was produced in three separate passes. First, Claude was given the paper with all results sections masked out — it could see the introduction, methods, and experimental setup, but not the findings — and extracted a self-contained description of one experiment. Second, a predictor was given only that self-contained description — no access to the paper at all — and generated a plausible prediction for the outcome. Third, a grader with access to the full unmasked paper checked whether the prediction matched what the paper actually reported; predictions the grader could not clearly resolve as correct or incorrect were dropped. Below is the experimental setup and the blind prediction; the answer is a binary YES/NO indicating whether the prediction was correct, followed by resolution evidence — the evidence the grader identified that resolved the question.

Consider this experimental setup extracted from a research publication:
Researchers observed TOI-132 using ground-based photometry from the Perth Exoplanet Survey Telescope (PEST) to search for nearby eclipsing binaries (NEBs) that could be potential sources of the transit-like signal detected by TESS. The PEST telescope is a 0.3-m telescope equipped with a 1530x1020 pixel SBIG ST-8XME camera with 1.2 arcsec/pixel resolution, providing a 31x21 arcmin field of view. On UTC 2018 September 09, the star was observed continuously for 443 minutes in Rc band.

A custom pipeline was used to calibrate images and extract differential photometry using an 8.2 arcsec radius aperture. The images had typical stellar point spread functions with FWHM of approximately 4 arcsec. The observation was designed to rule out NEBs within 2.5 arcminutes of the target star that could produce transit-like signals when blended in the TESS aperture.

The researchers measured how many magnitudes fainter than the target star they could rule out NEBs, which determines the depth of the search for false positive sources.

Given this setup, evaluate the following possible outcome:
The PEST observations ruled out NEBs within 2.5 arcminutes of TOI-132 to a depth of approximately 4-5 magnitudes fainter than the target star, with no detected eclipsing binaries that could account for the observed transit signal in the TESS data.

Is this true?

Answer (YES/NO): NO